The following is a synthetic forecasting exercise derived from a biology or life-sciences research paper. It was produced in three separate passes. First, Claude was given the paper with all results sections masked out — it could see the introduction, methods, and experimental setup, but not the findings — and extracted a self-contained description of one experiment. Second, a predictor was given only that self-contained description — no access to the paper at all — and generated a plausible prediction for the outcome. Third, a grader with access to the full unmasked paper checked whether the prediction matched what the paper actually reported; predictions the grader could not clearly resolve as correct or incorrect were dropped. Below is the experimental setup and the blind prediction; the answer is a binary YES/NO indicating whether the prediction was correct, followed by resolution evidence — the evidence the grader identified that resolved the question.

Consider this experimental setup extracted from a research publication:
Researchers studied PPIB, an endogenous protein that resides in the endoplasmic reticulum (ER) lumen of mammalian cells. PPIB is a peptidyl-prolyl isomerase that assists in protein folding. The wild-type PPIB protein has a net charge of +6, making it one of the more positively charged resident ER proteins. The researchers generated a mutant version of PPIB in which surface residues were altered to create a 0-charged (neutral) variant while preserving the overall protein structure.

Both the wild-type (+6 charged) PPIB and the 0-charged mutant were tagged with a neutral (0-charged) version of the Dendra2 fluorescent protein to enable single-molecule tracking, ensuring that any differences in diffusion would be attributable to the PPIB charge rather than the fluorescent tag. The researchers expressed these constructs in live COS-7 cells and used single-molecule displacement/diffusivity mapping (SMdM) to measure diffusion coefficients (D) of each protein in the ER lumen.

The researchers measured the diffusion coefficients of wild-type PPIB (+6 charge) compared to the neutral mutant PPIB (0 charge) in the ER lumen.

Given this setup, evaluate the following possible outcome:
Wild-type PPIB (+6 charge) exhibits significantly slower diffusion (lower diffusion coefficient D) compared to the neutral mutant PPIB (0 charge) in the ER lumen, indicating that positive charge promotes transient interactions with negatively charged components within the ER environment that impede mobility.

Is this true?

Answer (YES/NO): YES